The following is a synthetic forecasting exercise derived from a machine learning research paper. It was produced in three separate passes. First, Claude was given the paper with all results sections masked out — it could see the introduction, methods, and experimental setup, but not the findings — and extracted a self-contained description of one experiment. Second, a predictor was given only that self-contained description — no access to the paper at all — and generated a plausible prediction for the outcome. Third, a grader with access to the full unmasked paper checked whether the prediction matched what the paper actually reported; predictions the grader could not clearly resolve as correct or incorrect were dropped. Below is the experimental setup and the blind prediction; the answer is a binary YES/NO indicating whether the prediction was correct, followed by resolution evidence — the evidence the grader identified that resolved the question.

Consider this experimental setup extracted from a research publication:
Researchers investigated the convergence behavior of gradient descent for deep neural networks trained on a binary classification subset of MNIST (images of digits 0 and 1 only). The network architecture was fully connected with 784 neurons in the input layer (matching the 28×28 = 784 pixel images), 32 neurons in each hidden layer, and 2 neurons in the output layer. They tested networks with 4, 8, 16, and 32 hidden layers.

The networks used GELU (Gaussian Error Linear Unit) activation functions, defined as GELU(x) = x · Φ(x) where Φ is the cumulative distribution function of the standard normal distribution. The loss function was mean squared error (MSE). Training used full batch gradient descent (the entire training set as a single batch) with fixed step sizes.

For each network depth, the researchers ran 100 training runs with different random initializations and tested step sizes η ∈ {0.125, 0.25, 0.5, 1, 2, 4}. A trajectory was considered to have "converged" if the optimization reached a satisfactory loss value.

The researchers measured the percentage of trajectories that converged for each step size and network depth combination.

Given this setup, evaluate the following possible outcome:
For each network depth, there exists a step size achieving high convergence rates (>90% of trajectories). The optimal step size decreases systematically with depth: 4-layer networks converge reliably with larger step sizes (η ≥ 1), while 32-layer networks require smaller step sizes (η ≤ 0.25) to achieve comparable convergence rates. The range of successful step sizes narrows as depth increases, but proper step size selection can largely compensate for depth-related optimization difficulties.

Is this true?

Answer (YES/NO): NO